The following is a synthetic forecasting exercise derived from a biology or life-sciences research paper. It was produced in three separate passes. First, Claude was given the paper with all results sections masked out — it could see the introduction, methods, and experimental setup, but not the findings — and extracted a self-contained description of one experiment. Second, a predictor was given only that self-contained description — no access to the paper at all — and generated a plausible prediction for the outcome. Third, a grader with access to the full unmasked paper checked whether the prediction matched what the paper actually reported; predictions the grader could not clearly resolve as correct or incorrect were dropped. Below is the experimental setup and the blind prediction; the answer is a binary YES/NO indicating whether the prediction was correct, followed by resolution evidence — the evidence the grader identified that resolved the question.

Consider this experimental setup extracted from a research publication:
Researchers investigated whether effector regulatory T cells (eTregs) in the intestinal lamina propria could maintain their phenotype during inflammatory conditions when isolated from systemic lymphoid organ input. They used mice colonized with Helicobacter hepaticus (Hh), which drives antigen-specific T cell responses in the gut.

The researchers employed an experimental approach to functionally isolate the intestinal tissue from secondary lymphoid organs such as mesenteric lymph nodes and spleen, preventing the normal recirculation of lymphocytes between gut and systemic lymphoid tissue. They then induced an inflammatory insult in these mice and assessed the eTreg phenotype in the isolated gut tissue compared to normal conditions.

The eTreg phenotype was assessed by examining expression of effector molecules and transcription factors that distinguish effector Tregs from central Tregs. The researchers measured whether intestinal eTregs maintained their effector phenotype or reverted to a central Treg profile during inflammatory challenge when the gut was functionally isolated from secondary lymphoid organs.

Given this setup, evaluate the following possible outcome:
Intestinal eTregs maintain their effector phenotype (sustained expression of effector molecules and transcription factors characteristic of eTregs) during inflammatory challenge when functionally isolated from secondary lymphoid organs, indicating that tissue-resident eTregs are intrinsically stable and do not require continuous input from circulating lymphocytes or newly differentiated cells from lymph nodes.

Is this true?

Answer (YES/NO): YES